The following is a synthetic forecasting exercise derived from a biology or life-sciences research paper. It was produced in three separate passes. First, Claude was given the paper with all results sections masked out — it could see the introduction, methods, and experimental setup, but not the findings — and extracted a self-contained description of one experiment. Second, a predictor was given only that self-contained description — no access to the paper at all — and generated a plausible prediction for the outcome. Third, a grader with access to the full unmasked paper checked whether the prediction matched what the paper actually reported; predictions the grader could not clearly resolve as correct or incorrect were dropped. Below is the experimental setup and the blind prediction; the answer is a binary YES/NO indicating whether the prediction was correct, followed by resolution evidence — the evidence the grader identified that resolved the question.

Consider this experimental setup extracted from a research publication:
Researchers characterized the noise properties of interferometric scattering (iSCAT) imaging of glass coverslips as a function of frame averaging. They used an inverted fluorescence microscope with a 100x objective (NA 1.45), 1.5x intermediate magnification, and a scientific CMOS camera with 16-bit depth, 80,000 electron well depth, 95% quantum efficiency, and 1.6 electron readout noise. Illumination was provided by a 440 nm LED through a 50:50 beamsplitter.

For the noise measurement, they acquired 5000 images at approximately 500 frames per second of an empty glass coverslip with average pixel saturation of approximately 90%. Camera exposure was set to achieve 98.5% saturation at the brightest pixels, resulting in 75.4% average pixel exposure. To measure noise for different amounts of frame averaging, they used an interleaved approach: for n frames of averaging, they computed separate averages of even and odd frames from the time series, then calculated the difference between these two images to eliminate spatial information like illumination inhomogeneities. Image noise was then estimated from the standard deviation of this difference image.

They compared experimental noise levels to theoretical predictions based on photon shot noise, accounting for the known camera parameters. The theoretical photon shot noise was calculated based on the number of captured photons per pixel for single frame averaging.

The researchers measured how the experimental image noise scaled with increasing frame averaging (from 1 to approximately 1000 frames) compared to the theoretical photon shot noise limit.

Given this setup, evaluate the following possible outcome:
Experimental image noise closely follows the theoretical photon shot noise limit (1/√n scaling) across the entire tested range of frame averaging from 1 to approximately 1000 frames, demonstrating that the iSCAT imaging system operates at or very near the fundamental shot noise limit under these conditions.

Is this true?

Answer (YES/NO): YES